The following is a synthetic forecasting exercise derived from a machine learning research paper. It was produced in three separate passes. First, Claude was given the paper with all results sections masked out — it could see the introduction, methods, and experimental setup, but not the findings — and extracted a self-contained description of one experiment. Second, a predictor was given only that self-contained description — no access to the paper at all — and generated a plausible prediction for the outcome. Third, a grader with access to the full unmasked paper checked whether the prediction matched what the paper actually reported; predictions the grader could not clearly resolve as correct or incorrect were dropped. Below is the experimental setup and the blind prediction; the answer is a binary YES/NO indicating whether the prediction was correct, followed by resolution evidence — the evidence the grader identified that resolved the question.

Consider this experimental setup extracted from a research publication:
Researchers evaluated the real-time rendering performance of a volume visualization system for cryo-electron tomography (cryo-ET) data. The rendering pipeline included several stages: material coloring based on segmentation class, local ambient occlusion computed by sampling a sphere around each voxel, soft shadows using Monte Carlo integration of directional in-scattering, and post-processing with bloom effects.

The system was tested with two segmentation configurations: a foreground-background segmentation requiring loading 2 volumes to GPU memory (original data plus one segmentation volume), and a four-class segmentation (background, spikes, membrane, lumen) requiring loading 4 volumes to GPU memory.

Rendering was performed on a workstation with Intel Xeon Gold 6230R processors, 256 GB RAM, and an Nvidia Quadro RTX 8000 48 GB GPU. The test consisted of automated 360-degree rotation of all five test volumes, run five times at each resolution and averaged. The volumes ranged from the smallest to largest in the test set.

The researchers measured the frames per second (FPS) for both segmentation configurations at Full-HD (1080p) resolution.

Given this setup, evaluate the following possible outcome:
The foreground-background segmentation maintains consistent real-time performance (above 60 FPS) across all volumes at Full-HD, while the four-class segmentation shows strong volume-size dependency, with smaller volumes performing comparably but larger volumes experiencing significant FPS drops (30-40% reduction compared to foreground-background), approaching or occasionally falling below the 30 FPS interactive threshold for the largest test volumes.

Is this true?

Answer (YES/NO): NO